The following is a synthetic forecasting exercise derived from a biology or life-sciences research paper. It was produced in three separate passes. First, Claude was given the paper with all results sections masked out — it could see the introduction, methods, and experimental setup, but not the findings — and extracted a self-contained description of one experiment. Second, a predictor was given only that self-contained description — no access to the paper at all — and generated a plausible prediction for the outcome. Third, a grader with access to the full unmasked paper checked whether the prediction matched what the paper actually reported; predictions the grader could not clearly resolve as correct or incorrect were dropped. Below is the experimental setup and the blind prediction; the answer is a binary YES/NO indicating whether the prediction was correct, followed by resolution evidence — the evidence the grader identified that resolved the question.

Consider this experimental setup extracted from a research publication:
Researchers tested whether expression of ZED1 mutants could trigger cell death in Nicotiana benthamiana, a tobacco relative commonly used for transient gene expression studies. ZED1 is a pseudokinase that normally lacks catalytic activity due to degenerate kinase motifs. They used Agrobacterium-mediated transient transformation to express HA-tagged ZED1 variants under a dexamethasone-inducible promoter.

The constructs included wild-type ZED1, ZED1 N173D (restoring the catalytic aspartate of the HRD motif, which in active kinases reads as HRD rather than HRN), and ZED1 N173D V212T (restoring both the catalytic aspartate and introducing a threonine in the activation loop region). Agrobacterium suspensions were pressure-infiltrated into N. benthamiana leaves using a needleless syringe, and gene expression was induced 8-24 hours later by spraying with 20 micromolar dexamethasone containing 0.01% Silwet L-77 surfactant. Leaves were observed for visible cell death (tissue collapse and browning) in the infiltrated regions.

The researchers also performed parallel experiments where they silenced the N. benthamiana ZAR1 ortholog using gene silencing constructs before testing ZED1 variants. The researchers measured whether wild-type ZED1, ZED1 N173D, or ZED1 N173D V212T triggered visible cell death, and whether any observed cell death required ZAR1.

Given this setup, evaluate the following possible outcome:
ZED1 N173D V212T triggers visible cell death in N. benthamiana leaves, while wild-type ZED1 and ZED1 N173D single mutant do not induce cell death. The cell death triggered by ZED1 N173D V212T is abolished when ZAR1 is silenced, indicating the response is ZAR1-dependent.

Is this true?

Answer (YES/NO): YES